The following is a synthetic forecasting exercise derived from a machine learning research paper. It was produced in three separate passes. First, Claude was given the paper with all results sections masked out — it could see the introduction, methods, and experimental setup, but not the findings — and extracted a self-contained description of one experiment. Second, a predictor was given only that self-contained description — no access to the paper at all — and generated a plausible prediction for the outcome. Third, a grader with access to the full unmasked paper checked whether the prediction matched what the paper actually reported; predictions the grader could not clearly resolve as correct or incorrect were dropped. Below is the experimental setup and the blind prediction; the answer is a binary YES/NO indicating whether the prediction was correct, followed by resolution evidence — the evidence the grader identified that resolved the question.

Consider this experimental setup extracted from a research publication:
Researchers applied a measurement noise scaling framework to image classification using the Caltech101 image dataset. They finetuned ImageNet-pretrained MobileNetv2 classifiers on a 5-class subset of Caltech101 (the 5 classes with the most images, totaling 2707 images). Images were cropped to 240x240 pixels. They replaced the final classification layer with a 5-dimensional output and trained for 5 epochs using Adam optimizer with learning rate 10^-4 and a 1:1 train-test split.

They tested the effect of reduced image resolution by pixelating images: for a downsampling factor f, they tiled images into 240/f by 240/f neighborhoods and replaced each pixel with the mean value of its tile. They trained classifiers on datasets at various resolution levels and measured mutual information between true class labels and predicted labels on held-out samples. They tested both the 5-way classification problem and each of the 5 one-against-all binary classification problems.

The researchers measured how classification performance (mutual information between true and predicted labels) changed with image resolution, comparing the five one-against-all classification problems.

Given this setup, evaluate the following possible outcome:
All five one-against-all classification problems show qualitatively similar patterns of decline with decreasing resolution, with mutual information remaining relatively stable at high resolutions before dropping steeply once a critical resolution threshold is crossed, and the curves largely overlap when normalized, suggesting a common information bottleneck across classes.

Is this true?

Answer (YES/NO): NO